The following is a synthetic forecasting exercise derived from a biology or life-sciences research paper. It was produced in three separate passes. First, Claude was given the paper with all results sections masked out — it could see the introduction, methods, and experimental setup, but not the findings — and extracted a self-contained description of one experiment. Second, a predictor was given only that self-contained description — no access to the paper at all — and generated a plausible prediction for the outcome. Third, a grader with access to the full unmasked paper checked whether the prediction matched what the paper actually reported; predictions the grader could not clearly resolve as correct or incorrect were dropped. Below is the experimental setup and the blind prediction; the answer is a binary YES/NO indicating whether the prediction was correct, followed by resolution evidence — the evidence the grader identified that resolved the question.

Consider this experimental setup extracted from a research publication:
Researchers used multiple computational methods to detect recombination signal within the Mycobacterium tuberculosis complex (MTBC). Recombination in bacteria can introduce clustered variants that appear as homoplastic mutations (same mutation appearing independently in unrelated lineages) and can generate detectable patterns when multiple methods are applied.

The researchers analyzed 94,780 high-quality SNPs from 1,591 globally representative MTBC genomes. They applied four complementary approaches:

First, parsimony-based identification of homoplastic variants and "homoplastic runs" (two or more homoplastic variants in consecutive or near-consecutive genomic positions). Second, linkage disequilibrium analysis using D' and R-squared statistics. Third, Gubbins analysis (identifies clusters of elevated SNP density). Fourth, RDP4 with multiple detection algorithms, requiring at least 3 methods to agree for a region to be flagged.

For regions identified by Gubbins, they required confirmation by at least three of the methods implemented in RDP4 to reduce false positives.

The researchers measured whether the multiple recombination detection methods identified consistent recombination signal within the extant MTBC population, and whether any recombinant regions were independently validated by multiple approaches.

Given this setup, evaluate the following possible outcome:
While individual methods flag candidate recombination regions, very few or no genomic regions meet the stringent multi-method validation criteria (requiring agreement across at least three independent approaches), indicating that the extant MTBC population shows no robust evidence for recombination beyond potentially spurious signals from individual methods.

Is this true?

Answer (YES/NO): YES